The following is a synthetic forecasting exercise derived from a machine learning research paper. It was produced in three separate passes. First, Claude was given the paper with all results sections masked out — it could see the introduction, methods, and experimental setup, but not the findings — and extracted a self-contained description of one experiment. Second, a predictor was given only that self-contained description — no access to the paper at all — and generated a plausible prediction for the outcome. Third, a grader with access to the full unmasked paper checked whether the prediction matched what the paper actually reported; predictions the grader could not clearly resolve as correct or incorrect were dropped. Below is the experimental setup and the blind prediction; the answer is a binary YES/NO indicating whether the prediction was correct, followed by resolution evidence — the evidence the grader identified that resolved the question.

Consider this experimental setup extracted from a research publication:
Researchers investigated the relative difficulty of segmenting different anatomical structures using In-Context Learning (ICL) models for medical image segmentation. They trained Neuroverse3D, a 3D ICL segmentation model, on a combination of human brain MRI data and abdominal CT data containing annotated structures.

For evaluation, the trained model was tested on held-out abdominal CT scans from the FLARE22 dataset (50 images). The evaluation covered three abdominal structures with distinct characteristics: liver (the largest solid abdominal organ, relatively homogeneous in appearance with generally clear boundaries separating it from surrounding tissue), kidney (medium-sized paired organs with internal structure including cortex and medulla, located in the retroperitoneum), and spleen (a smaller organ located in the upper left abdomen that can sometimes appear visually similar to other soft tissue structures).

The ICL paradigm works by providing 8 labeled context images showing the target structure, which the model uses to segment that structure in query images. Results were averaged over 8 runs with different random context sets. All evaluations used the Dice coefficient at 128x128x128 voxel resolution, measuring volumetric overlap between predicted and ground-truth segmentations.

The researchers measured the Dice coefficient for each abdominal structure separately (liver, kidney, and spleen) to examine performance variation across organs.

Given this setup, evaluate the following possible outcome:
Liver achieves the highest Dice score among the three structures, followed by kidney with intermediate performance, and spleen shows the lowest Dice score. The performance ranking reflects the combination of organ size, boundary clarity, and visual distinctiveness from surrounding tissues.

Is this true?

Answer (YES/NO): YES